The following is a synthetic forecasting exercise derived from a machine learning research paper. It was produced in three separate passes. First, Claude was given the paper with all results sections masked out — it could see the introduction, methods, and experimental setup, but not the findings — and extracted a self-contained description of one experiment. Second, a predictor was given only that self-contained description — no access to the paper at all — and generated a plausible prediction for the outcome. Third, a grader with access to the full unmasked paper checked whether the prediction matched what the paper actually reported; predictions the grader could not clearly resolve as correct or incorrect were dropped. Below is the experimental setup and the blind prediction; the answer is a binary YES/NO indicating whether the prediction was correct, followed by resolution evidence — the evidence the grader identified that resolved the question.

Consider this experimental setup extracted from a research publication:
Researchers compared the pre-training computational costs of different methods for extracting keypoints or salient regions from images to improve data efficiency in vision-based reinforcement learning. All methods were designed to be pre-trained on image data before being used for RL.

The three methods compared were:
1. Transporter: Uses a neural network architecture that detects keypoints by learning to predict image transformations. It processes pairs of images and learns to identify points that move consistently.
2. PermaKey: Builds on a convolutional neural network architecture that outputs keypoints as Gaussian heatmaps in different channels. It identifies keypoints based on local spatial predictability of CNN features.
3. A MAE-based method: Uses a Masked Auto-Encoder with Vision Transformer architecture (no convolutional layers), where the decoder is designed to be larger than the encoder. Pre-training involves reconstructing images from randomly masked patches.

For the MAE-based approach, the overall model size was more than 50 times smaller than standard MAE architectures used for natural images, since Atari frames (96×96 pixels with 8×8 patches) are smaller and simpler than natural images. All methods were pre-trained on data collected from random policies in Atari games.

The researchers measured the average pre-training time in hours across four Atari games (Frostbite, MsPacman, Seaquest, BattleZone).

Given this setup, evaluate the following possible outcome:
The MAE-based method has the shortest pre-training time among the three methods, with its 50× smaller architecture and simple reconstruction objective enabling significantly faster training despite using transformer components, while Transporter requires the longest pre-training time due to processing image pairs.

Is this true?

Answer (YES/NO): NO